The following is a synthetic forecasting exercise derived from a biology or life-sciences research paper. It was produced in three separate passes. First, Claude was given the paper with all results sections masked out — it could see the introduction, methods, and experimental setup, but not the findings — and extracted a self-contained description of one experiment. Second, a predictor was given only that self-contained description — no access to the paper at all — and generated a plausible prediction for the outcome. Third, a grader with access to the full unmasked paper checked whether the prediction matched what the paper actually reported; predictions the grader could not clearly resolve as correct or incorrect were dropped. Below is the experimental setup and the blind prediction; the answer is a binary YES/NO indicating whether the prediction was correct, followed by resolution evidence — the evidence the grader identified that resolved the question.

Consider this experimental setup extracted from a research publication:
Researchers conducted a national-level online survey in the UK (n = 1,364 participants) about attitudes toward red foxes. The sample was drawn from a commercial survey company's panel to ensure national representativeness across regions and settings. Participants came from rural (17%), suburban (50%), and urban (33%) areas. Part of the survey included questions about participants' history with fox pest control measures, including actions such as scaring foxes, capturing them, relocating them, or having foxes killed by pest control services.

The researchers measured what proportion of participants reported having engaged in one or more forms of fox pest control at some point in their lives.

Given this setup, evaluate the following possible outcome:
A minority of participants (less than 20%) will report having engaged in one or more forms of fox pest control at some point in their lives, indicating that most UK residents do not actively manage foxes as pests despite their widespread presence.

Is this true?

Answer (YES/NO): YES